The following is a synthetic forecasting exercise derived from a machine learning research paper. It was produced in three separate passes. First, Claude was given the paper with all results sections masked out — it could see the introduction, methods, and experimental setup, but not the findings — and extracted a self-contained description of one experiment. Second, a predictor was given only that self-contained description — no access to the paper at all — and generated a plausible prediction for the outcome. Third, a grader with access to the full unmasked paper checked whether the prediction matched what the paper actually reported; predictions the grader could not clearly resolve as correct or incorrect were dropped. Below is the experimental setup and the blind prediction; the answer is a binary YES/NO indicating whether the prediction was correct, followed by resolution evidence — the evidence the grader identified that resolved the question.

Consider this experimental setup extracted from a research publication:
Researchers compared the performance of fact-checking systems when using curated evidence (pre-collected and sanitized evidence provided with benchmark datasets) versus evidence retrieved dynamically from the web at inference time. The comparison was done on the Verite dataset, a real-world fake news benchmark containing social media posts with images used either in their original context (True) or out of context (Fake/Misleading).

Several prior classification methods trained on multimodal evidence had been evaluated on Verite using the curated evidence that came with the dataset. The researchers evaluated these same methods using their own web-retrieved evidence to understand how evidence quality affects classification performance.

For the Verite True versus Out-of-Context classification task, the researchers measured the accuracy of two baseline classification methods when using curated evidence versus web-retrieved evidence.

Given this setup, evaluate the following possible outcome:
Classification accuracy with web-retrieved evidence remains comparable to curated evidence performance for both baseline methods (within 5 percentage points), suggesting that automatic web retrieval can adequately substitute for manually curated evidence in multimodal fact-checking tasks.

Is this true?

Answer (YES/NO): NO